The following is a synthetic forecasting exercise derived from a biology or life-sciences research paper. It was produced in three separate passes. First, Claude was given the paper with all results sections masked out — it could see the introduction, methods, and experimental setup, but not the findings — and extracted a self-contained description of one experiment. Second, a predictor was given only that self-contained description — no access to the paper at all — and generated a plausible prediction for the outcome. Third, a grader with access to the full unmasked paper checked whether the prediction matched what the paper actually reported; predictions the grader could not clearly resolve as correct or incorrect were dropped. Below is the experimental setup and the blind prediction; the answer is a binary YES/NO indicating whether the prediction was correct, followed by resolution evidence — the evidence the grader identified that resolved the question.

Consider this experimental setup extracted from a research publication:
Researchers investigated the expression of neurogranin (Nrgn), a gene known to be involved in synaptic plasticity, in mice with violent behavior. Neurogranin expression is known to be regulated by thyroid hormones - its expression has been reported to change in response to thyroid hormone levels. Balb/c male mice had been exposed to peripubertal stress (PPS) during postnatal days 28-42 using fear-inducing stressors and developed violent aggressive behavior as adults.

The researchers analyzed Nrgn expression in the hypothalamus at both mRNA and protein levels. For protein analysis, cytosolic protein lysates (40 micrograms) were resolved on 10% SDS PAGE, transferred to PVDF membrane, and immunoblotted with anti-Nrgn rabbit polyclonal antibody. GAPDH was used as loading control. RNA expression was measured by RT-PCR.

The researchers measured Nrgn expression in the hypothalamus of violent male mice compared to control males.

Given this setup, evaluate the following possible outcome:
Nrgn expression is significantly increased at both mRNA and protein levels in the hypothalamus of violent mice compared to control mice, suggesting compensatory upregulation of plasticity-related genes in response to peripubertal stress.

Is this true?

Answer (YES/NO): NO